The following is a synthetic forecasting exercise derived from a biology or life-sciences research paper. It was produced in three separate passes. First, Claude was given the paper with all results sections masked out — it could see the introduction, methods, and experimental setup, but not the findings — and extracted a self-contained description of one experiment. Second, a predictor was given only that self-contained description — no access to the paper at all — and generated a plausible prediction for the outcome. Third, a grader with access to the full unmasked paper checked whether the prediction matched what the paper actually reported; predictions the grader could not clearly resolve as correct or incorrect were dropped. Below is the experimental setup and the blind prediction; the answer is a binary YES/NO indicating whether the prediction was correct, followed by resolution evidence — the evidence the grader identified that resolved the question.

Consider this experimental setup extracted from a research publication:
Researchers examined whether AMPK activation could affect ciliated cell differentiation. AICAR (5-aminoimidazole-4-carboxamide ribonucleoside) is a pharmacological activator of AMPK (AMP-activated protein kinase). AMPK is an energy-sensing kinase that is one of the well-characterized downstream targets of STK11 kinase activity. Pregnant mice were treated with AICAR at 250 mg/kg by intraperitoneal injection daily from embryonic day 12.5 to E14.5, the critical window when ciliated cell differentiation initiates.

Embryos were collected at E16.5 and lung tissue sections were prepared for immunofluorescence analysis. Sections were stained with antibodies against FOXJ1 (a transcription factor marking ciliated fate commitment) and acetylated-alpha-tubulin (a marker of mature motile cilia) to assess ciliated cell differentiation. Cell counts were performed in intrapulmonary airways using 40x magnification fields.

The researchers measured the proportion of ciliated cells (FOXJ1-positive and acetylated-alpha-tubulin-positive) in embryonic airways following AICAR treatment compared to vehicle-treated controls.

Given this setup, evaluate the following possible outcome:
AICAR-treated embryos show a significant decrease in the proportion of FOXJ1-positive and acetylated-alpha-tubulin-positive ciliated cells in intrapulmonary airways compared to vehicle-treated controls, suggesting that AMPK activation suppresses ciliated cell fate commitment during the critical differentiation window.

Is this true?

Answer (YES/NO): NO